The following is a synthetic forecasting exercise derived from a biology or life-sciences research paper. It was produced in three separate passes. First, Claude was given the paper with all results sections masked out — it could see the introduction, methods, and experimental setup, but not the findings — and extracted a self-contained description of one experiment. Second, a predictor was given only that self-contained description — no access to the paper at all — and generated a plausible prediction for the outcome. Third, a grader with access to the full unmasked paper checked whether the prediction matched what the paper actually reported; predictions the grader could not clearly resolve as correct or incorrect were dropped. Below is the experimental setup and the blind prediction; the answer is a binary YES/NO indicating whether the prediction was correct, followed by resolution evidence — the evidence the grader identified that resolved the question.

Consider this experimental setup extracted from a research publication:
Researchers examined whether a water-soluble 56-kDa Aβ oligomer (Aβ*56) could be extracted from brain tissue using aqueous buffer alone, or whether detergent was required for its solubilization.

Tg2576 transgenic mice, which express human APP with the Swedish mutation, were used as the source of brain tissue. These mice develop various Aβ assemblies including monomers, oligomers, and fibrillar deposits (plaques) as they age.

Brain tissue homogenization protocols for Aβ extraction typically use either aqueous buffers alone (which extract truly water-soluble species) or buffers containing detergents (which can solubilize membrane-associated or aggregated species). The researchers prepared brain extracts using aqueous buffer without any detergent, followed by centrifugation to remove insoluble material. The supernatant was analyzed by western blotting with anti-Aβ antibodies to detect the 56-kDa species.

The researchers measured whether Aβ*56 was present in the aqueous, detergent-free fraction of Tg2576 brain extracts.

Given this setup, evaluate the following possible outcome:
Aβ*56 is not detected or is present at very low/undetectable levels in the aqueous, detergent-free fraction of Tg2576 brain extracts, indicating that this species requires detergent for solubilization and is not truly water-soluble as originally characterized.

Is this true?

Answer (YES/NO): NO